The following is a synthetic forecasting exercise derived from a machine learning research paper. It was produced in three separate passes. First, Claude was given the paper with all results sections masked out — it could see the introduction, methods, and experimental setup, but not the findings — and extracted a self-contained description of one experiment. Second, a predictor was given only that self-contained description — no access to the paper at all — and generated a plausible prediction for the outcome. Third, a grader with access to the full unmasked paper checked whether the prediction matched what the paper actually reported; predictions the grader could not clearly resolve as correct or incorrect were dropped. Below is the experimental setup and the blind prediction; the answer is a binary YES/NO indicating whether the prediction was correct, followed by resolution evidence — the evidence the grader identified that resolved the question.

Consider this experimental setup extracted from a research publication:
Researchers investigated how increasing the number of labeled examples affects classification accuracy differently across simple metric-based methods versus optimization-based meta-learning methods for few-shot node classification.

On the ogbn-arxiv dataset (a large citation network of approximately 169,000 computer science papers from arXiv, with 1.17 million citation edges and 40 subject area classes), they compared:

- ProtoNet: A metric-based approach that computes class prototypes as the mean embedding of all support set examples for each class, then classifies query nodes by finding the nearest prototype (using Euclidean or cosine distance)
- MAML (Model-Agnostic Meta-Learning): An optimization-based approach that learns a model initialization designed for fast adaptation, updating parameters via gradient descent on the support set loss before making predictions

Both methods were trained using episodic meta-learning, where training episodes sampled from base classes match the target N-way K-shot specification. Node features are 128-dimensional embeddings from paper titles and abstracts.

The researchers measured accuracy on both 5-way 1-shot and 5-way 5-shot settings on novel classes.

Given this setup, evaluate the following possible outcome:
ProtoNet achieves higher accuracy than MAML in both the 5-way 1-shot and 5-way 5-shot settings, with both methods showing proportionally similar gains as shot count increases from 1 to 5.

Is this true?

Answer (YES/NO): NO